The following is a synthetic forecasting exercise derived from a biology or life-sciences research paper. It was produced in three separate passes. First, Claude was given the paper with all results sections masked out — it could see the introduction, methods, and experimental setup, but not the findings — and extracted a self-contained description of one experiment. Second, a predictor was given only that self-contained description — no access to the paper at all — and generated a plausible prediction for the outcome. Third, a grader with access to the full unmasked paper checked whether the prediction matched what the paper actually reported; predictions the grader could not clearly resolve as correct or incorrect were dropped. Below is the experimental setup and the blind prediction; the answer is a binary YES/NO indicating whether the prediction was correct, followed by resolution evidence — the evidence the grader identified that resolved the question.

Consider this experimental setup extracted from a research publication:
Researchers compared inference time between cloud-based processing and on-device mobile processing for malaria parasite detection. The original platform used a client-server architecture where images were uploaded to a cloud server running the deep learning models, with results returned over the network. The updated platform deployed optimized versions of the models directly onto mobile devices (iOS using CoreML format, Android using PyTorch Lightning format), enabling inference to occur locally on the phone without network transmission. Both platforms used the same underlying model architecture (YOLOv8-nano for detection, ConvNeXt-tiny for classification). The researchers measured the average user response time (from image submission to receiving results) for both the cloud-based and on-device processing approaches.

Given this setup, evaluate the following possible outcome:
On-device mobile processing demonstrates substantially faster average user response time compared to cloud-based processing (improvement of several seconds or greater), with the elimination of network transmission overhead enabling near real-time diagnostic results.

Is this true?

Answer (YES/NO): YES